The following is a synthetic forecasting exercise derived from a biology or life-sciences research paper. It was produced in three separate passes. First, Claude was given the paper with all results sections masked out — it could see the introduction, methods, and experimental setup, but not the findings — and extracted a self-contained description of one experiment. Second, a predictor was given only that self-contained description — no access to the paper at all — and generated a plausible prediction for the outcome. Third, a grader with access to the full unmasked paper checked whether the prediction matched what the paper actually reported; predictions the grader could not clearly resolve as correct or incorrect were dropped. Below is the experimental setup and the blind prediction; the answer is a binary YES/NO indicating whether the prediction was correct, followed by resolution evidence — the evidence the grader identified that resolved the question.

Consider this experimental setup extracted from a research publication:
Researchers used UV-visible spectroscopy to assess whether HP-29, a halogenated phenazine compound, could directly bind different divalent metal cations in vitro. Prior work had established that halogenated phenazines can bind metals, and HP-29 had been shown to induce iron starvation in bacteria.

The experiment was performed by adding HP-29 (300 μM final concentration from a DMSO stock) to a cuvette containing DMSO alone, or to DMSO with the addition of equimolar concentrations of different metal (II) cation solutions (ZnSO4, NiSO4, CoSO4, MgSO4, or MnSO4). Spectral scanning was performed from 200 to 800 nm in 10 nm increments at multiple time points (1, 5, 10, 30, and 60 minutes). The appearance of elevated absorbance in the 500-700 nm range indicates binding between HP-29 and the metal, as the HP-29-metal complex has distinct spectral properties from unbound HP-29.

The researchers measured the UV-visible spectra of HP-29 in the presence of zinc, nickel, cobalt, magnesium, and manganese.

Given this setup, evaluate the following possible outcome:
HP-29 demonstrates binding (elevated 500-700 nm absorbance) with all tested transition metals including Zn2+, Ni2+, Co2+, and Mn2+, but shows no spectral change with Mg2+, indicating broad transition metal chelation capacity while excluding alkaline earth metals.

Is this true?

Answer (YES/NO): NO